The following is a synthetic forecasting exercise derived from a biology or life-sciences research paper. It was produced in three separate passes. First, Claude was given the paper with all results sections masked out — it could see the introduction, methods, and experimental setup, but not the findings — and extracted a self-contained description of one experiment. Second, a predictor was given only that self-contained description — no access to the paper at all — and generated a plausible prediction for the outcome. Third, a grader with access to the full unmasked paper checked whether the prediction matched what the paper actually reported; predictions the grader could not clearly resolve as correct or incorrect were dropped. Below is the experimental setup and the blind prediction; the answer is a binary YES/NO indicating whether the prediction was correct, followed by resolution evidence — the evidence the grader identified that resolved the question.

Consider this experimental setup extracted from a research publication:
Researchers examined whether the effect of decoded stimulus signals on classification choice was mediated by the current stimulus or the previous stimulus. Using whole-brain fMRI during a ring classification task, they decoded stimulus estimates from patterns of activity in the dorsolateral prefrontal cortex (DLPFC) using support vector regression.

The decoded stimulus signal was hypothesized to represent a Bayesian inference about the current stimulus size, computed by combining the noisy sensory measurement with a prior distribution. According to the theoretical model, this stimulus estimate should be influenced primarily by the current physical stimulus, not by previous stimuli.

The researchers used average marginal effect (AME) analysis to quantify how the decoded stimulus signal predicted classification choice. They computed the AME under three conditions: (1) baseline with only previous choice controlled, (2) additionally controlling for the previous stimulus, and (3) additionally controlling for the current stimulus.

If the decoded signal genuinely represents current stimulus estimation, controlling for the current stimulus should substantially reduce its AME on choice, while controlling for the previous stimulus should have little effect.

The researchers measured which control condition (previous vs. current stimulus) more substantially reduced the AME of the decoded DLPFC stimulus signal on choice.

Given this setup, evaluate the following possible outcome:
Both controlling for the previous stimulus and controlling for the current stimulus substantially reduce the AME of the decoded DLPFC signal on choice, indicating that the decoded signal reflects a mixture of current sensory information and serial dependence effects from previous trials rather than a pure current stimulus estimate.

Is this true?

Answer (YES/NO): NO